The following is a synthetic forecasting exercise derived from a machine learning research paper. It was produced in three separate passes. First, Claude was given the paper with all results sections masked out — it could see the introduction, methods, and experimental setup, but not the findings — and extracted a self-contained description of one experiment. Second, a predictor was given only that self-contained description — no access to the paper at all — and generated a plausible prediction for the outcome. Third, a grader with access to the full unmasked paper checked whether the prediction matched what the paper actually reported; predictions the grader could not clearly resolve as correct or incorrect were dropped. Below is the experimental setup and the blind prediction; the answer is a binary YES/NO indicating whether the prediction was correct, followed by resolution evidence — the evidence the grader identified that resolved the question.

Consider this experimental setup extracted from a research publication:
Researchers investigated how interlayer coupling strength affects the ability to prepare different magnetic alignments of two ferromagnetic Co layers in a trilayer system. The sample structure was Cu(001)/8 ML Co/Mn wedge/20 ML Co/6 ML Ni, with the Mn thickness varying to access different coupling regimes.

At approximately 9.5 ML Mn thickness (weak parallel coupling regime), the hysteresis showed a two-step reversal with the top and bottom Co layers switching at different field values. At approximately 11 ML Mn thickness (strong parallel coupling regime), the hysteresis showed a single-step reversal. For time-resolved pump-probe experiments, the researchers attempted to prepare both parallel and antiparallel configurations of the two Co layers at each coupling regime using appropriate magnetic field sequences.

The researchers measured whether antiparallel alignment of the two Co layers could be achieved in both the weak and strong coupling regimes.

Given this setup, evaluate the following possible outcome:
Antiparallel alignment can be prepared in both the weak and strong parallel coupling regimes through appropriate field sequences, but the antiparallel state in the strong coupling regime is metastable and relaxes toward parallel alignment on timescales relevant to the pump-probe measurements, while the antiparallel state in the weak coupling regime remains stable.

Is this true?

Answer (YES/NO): NO